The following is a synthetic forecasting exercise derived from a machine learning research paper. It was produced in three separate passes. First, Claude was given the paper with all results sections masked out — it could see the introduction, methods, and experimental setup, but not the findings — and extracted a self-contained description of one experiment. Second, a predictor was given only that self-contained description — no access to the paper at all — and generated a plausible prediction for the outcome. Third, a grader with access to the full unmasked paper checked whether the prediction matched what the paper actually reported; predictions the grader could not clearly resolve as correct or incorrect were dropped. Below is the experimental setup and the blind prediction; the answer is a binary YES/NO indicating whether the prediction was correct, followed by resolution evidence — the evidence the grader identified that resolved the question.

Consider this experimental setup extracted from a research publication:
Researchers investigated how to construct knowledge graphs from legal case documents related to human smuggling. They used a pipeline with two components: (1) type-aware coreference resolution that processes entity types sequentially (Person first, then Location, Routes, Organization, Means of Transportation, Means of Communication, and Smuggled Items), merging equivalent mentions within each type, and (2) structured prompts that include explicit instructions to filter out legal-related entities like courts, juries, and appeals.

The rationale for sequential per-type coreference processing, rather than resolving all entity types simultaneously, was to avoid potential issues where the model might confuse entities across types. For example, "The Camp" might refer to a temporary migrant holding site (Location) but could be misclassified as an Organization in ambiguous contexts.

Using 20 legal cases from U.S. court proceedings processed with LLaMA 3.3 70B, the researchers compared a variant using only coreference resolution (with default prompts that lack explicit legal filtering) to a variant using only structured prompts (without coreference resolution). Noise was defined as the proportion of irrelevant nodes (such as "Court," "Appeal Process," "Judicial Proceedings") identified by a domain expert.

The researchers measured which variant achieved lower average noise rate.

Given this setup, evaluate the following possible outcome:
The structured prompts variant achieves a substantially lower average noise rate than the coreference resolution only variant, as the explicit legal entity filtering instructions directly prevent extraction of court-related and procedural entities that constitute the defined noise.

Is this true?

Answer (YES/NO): YES